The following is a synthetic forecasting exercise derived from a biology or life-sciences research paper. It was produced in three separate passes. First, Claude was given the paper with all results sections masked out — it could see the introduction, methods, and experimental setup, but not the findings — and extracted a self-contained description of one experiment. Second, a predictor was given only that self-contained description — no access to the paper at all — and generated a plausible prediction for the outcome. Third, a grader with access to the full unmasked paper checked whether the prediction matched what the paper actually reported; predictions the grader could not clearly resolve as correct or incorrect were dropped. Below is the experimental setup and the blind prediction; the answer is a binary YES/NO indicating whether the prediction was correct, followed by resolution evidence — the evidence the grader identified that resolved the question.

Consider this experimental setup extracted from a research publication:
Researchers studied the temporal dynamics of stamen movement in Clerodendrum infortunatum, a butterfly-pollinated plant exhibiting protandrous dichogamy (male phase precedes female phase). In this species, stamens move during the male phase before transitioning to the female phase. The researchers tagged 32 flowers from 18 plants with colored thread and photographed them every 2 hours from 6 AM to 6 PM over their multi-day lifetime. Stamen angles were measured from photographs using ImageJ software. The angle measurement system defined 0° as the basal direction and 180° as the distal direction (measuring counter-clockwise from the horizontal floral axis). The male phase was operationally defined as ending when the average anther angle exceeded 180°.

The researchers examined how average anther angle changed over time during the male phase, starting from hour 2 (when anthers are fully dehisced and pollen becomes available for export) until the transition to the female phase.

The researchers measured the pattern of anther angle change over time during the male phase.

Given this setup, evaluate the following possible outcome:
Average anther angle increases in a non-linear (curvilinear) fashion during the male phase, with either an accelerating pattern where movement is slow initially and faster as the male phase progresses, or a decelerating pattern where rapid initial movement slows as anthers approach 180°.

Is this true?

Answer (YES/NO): NO